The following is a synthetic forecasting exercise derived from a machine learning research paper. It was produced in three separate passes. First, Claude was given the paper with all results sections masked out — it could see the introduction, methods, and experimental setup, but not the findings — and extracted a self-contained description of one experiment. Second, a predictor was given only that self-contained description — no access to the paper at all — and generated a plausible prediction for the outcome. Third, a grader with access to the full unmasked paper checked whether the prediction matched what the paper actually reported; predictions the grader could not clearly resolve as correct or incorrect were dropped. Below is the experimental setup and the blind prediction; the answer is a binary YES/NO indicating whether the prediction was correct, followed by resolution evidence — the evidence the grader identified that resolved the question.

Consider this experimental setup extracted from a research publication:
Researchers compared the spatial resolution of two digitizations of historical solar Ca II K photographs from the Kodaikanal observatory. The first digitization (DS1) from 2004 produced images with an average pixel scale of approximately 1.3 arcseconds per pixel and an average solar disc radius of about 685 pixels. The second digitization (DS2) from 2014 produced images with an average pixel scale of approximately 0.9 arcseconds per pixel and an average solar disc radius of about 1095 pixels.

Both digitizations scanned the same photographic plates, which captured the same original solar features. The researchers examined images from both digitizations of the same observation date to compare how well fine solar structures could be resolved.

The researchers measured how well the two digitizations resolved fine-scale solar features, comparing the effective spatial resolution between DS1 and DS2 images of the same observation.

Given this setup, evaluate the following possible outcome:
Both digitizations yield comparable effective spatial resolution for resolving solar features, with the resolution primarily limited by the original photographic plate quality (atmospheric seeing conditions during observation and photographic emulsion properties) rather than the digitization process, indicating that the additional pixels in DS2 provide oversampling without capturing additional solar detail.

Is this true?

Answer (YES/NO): NO